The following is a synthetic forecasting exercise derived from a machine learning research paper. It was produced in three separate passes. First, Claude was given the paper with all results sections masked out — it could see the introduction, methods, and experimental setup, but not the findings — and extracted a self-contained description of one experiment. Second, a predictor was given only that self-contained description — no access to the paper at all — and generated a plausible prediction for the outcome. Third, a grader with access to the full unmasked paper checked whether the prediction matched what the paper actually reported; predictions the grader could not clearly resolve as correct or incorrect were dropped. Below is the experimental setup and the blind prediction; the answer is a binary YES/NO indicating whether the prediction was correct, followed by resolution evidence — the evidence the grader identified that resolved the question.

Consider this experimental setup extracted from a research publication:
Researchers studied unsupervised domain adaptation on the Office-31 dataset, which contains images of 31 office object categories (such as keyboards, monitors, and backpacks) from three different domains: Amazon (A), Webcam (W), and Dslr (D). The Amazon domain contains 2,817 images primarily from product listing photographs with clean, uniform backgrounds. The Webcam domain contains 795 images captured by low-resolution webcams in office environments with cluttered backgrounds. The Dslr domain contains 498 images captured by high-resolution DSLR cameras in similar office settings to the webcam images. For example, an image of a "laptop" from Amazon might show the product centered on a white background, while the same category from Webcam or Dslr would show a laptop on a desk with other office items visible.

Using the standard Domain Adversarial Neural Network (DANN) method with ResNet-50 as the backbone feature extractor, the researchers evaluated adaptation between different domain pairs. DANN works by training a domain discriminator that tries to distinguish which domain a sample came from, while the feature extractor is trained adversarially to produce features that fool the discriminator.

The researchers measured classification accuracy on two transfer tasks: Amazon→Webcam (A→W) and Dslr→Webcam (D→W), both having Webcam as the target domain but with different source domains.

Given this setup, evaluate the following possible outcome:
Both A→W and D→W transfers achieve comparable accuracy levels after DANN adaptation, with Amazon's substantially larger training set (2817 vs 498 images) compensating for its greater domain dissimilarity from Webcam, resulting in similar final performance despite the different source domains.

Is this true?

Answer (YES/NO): NO